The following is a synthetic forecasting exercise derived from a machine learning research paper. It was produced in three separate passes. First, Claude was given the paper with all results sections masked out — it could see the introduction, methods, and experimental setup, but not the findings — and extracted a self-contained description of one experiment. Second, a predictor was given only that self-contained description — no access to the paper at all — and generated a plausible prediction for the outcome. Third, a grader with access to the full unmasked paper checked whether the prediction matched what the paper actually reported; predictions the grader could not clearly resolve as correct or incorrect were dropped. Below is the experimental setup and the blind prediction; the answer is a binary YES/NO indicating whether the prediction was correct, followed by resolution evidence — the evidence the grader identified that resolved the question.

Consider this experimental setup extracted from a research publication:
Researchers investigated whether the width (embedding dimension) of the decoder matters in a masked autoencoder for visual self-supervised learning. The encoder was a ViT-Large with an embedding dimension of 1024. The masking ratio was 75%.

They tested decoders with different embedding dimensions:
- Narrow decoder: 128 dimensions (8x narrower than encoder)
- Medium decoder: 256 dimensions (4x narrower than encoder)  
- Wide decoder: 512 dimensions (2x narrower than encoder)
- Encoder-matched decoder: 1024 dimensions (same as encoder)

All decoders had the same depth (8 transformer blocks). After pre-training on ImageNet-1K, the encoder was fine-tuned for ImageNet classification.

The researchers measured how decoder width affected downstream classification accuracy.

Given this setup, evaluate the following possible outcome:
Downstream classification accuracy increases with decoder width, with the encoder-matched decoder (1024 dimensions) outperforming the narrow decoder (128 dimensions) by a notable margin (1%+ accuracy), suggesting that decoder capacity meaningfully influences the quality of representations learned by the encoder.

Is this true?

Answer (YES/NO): NO